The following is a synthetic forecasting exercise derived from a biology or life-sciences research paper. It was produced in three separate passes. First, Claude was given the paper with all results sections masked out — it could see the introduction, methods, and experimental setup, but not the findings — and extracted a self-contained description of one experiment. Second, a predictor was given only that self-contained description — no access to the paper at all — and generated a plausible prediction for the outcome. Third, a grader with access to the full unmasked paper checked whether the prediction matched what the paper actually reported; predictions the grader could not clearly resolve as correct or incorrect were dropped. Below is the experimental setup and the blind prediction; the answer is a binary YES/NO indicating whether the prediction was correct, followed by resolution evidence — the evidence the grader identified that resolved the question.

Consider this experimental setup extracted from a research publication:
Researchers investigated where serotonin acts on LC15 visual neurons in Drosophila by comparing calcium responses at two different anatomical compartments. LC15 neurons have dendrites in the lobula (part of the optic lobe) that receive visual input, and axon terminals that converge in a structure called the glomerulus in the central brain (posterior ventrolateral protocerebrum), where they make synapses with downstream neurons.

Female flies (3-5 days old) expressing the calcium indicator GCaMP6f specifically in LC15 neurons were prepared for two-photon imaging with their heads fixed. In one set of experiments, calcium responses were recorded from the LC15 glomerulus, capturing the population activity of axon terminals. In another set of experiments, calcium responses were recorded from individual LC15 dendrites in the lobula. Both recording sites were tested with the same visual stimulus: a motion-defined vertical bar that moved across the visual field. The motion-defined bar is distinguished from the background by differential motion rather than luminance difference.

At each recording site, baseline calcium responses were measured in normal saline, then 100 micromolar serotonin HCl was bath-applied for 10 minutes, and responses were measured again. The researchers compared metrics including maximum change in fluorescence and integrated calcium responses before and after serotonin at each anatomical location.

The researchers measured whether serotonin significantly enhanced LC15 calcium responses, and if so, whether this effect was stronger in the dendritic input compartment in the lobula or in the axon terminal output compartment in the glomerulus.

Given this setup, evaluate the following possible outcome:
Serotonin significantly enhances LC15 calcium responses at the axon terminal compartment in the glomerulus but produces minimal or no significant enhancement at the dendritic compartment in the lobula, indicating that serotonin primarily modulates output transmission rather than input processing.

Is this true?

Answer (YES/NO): YES